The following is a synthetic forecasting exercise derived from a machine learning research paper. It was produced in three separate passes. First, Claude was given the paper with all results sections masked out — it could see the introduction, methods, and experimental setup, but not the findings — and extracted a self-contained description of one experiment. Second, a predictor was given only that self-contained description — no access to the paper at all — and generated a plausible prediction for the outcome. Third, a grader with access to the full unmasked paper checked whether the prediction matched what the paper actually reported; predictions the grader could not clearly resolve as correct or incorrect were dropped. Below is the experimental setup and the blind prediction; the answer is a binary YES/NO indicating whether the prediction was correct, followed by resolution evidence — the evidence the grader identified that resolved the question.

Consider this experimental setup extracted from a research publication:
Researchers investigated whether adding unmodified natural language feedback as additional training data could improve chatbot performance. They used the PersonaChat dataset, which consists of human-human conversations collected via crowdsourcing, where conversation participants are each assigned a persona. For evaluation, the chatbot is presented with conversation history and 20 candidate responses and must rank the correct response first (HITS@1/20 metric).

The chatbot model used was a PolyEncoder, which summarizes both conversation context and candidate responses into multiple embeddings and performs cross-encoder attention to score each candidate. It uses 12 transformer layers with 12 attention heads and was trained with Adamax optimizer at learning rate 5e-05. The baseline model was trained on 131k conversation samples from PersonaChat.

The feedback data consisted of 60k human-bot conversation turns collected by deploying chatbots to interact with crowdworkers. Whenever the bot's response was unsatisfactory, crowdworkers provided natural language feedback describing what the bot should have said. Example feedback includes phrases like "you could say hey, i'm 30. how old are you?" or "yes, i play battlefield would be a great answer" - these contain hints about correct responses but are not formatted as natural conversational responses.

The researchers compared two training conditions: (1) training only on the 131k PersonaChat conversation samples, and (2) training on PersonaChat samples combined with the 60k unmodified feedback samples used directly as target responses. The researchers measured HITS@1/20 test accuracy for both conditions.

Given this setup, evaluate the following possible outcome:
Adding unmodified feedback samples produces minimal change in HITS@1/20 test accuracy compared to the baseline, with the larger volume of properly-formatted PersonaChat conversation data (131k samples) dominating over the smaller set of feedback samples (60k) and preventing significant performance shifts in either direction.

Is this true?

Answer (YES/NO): NO